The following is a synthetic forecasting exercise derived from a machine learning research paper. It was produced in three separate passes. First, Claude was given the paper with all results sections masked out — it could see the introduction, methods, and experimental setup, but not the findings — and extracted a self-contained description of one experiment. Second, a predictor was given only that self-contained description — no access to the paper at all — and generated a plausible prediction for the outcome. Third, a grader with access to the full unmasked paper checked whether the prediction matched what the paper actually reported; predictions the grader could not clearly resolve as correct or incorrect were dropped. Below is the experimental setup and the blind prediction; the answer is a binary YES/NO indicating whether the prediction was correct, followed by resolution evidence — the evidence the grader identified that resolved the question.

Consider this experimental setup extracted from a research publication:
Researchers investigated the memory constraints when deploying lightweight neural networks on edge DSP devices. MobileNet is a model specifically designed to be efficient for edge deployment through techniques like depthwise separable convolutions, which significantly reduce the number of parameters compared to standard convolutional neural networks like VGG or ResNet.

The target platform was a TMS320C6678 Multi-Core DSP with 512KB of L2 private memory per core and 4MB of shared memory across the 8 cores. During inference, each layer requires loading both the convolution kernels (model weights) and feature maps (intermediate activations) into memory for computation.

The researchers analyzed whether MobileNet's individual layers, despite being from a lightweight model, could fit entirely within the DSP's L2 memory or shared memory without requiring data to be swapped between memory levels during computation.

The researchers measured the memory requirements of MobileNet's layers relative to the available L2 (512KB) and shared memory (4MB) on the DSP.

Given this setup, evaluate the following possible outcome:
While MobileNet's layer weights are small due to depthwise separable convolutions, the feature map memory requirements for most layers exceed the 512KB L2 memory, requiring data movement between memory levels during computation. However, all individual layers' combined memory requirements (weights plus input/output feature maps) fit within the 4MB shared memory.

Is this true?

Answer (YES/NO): NO